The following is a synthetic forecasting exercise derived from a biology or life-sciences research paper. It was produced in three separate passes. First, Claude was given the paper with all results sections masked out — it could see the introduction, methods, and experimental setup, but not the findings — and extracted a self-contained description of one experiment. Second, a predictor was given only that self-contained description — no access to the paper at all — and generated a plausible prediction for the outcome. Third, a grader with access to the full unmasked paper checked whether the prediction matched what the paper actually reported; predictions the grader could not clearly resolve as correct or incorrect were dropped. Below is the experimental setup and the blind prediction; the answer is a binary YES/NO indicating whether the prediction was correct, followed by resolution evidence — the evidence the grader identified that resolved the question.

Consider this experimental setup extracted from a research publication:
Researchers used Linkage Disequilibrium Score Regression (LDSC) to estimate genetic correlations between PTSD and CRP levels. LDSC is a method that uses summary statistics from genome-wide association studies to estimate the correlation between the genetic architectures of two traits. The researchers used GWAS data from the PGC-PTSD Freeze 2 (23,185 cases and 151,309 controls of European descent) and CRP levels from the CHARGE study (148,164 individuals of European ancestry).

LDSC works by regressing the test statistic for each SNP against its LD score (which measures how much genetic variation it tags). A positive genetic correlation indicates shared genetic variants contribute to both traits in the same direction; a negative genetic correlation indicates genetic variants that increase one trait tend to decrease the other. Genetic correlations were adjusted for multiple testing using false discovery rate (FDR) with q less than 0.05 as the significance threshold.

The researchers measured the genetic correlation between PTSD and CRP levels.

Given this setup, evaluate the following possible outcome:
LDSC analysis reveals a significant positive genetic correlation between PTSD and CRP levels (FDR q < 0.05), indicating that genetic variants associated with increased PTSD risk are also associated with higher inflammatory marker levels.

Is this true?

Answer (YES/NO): NO